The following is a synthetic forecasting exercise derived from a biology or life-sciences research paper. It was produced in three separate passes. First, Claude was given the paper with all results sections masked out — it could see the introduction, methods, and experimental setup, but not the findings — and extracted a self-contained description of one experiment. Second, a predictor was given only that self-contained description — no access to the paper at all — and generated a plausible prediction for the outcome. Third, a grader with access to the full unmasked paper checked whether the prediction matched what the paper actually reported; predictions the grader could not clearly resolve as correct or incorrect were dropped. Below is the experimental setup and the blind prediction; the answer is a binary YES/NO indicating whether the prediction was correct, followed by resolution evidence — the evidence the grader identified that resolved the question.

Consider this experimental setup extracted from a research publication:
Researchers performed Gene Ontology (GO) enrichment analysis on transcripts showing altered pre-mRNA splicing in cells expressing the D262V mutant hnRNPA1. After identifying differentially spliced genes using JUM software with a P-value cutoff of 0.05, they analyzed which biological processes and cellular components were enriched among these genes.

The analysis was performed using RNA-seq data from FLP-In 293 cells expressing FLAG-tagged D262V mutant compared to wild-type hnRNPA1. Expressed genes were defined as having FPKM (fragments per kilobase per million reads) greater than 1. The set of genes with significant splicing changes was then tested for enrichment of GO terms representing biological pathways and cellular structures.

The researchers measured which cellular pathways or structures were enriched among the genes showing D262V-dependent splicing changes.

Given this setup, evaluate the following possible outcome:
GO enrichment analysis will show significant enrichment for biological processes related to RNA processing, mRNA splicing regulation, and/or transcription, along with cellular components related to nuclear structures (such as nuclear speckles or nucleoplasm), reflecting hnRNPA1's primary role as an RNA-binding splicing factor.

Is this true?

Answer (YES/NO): NO